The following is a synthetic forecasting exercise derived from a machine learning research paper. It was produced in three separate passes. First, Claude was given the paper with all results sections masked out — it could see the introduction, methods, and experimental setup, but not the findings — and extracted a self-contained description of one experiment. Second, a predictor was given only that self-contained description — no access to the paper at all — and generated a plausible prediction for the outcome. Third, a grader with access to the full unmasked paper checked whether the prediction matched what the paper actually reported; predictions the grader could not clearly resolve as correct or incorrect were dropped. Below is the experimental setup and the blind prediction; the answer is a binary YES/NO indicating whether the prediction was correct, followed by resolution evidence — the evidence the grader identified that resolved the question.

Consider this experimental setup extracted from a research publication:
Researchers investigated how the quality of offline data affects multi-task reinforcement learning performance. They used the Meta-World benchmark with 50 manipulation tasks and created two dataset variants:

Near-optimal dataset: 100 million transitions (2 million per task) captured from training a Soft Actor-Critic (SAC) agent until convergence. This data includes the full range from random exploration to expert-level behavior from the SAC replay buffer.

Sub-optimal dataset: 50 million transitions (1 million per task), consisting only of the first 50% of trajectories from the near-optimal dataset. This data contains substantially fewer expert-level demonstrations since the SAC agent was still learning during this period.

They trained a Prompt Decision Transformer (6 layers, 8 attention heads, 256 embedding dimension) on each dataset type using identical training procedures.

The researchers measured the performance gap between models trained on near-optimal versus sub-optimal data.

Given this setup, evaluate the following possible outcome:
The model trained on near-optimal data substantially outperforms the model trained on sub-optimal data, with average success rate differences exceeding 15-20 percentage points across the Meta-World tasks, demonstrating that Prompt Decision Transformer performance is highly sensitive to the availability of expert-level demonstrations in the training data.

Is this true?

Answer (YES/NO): YES